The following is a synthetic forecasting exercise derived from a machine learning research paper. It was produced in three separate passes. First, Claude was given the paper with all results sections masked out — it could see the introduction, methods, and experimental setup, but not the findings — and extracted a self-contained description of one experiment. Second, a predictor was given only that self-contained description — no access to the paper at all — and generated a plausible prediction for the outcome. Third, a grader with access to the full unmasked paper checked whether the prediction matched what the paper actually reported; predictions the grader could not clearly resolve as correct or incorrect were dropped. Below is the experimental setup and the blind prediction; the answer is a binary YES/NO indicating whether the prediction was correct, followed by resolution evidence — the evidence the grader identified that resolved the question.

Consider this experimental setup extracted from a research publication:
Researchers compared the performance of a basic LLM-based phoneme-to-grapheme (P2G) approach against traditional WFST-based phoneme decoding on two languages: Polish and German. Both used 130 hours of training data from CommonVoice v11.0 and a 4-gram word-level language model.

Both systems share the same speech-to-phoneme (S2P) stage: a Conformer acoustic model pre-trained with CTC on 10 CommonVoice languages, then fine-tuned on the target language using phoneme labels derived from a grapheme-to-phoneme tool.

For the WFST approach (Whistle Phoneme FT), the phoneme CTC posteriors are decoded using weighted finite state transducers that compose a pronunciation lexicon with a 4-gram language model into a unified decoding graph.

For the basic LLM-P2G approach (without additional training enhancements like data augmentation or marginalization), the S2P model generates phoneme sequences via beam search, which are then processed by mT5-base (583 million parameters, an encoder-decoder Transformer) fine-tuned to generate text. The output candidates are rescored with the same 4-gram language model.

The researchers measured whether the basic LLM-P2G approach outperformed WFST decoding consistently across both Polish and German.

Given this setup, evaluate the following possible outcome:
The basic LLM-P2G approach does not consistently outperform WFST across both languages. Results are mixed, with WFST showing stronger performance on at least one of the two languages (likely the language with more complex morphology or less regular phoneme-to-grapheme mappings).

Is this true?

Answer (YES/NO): YES